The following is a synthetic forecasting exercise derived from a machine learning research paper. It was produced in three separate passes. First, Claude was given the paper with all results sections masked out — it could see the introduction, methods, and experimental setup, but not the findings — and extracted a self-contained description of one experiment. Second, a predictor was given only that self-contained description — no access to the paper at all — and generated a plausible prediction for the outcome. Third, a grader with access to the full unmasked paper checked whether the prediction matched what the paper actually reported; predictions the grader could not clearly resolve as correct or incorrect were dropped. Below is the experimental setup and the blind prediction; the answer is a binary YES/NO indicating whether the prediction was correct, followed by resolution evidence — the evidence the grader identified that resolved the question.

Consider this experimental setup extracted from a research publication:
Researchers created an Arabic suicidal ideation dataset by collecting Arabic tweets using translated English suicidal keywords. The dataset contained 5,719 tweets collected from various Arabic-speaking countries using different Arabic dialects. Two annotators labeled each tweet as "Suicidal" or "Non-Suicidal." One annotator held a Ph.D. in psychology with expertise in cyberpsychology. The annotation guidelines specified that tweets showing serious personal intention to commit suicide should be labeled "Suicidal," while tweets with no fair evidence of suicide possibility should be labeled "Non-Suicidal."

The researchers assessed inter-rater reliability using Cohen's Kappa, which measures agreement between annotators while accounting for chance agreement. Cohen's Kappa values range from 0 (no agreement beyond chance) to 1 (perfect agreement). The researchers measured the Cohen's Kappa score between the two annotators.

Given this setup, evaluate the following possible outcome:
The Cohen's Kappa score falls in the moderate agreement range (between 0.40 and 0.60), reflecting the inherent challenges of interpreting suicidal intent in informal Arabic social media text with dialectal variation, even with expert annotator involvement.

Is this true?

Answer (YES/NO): NO